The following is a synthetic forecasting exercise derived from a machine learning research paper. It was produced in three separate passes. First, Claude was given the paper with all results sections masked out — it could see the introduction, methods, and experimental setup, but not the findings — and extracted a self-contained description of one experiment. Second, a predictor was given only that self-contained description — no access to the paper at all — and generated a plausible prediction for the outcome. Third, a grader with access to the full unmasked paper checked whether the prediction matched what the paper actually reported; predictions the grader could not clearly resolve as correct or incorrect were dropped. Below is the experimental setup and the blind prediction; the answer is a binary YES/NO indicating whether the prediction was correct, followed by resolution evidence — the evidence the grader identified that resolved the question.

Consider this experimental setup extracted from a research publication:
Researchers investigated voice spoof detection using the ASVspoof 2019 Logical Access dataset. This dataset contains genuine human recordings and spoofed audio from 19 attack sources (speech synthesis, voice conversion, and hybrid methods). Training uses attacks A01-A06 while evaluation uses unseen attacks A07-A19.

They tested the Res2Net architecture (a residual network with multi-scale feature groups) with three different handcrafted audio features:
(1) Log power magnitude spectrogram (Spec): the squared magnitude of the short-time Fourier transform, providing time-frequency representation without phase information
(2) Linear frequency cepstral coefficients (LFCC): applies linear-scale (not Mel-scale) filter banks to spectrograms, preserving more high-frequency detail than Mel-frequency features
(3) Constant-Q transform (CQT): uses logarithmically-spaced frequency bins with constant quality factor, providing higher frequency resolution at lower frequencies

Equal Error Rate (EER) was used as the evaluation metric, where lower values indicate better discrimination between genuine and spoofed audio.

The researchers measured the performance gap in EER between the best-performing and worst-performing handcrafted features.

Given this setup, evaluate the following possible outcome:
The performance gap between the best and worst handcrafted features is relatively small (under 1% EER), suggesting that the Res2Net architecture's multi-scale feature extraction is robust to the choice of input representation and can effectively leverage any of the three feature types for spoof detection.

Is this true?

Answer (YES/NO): NO